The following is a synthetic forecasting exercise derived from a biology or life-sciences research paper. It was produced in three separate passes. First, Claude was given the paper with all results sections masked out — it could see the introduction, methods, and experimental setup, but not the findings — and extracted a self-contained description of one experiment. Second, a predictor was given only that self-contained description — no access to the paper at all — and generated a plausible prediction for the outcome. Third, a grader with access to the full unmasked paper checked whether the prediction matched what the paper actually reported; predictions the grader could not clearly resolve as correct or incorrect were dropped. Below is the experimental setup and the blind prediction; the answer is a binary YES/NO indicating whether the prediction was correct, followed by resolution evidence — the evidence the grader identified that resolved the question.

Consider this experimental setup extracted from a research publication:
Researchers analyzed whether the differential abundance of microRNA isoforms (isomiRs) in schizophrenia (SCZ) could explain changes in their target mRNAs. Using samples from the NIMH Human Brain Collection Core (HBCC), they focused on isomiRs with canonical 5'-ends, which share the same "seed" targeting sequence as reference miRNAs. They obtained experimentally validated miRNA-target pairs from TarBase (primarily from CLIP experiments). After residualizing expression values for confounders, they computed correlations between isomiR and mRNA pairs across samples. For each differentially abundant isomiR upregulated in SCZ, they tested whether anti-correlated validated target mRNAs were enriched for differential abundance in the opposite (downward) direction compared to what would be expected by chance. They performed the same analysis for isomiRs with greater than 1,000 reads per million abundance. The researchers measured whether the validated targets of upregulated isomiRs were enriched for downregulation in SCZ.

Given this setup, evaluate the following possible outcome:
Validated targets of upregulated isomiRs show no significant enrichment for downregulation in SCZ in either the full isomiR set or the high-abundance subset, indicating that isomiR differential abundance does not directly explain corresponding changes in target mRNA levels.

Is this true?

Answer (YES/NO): NO